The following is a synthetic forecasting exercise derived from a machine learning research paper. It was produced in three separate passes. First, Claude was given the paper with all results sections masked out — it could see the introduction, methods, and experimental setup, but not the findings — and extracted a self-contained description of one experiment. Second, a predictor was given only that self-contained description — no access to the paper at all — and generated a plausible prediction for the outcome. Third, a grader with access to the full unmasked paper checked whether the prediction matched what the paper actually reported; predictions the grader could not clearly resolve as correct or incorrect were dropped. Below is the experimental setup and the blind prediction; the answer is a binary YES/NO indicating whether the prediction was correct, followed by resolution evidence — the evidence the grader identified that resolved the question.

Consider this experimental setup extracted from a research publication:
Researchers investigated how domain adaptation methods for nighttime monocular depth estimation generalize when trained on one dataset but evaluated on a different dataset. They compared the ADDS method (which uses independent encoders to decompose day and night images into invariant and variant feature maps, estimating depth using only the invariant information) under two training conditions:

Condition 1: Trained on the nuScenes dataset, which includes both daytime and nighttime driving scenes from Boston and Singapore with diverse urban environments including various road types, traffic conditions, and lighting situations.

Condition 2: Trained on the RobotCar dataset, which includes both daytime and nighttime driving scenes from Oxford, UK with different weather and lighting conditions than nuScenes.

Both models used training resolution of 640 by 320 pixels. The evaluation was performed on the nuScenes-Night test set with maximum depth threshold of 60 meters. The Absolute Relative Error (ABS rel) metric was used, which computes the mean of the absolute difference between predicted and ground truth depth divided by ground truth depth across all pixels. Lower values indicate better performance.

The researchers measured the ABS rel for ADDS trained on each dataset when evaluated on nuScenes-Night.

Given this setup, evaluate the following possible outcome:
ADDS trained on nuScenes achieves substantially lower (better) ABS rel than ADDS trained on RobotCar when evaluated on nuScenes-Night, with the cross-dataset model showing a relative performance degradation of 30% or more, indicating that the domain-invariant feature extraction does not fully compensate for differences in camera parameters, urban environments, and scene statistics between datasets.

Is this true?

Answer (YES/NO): NO